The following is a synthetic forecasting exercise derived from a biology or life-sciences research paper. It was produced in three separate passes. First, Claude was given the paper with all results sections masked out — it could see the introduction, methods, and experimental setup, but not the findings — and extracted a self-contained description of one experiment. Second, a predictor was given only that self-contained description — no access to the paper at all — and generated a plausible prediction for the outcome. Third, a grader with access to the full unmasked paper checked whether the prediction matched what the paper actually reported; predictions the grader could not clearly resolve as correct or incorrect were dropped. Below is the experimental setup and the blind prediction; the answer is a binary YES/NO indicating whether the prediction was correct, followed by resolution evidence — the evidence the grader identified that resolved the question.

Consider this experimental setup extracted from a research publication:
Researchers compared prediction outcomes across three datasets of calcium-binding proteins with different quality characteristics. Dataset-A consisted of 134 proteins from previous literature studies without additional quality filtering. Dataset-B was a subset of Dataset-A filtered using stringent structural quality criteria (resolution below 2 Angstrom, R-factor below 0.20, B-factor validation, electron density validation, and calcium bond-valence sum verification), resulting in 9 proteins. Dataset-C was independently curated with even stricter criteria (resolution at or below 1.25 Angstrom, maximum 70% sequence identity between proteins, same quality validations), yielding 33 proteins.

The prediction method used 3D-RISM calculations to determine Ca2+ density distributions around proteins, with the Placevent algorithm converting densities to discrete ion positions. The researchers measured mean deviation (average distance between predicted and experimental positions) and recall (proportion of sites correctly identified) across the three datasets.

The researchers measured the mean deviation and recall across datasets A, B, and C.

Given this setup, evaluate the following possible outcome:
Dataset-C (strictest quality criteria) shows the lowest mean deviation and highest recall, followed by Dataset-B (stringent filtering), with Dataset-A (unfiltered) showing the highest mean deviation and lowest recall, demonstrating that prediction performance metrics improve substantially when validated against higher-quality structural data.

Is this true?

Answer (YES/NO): NO